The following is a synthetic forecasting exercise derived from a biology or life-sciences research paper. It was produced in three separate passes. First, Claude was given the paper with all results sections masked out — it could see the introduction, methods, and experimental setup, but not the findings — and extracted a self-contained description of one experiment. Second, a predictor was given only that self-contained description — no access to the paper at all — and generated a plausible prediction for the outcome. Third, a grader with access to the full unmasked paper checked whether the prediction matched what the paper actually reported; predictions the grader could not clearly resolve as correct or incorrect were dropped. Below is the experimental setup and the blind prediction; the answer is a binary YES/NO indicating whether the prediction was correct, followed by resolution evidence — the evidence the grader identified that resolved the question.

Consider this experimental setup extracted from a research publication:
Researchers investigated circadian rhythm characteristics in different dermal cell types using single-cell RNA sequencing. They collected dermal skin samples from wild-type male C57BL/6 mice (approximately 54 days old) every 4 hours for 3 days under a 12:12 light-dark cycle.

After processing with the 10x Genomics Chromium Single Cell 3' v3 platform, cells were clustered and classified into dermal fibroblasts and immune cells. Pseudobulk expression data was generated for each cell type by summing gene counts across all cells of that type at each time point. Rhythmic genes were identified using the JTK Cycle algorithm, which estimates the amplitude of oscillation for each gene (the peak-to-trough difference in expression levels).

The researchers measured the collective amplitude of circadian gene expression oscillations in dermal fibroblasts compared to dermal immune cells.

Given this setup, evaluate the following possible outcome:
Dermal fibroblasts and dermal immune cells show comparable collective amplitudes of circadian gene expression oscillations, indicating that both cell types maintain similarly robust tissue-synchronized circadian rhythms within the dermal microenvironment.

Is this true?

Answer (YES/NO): NO